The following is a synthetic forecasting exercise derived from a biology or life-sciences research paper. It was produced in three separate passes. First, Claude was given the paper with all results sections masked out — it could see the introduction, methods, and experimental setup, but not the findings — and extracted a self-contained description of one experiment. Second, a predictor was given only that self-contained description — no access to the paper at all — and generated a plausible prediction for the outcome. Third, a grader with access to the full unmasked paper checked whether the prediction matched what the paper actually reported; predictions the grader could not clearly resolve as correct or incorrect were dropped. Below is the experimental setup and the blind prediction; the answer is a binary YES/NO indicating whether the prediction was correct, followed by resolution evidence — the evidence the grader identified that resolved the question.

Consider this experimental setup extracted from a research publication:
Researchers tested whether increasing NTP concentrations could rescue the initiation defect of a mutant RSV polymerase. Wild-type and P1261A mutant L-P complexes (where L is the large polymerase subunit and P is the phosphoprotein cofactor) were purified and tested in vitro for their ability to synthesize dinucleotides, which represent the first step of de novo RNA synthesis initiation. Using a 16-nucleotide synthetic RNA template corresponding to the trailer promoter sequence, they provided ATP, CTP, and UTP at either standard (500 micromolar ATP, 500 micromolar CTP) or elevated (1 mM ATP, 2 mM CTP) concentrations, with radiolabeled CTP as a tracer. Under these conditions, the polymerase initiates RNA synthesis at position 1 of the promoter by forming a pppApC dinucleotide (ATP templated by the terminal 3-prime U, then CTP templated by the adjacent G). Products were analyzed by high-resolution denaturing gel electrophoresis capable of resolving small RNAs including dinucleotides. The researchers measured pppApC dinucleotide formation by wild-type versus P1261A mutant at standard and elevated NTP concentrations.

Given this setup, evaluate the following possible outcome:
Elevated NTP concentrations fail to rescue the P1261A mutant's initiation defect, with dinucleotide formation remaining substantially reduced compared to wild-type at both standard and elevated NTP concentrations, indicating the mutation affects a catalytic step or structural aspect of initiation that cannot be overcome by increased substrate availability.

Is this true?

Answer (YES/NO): YES